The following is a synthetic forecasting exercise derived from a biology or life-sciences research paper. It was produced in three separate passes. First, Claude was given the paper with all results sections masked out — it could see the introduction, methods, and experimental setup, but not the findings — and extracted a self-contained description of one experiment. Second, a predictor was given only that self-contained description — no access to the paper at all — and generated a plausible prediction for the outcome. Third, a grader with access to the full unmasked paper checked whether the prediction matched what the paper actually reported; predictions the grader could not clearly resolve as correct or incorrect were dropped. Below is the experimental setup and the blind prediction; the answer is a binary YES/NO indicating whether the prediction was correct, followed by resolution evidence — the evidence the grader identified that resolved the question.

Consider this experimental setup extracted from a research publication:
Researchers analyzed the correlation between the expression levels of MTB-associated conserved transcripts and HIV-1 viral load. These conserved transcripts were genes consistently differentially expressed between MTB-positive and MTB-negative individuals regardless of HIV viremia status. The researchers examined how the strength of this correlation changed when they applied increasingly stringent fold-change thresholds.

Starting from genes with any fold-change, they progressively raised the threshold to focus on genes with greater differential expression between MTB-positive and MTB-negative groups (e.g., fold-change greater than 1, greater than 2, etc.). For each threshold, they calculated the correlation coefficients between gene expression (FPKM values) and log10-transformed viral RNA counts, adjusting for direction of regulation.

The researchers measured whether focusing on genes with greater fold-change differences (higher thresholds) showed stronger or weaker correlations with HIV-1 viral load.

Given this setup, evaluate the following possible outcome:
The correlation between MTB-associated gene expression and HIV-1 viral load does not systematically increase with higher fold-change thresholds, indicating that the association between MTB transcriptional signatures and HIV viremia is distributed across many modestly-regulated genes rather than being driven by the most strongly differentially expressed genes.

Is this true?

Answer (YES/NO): NO